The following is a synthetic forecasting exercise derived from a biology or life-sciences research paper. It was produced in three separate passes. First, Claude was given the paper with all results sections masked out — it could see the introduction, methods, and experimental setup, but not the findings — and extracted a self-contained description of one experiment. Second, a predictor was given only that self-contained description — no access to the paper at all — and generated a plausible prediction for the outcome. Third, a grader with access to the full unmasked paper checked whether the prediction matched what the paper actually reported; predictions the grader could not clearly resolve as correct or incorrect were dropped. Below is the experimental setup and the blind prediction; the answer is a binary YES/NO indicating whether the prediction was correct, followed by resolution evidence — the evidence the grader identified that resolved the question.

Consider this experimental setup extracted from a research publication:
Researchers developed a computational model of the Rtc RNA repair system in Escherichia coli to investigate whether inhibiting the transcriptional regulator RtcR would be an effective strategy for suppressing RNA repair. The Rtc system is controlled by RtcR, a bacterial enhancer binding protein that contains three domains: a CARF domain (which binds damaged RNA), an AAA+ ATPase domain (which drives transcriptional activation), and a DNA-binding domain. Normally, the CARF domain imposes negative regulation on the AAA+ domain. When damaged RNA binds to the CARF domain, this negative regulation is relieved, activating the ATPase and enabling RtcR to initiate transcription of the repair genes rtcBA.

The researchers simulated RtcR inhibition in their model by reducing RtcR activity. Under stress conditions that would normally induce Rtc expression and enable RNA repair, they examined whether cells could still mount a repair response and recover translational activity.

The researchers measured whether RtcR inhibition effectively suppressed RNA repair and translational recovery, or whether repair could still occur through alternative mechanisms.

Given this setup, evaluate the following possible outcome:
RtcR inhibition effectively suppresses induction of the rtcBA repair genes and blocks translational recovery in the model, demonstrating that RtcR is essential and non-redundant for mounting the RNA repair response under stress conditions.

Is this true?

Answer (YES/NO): YES